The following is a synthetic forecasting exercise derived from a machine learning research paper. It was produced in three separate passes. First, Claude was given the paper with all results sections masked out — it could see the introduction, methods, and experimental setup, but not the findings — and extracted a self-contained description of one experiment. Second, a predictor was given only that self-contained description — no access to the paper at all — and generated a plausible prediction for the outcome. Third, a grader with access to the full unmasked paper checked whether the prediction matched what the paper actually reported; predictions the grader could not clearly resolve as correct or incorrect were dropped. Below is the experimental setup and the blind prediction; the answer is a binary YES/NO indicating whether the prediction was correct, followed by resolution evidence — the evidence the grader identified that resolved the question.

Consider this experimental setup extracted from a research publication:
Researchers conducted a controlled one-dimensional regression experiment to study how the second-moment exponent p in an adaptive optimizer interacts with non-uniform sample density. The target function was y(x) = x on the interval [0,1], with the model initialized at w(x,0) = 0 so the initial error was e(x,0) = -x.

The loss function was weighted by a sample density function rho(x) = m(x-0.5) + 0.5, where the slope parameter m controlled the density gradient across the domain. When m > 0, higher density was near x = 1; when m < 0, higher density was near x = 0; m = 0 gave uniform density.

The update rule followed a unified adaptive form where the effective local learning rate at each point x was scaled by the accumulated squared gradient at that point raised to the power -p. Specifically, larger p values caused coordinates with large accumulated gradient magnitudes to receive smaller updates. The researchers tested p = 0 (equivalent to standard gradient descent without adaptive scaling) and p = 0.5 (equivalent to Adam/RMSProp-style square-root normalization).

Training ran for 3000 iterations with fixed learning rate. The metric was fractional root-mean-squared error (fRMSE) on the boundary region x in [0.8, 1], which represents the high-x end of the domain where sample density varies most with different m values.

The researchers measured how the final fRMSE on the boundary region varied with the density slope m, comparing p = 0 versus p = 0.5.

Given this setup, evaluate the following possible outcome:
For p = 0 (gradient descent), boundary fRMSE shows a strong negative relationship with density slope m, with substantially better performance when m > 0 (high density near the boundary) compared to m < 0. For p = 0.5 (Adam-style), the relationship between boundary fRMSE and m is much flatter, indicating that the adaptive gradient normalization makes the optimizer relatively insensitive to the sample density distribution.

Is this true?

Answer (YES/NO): YES